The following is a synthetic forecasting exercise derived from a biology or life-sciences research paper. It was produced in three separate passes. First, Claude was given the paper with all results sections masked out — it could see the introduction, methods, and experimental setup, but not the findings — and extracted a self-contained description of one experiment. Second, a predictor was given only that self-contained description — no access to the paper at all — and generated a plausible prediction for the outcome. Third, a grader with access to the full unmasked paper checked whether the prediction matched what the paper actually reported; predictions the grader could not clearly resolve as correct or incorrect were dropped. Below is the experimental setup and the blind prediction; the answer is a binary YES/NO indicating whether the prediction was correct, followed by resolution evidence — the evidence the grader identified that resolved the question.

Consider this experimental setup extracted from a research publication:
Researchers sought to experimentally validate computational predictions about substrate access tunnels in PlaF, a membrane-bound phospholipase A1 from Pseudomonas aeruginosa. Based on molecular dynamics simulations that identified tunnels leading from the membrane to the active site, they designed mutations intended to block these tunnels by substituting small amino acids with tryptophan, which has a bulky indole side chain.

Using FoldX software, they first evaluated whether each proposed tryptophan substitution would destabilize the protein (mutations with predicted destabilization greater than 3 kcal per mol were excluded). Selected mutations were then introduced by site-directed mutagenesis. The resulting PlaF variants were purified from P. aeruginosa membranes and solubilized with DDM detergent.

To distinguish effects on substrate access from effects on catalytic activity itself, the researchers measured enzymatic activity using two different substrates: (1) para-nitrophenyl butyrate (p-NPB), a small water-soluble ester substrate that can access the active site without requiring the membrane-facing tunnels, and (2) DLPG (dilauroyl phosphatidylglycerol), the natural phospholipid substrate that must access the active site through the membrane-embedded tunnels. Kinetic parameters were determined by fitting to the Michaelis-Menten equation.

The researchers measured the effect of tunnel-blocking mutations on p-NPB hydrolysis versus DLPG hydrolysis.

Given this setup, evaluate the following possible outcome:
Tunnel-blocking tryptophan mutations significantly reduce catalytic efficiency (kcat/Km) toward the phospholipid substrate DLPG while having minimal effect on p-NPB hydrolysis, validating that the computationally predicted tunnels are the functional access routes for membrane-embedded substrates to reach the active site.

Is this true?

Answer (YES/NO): NO